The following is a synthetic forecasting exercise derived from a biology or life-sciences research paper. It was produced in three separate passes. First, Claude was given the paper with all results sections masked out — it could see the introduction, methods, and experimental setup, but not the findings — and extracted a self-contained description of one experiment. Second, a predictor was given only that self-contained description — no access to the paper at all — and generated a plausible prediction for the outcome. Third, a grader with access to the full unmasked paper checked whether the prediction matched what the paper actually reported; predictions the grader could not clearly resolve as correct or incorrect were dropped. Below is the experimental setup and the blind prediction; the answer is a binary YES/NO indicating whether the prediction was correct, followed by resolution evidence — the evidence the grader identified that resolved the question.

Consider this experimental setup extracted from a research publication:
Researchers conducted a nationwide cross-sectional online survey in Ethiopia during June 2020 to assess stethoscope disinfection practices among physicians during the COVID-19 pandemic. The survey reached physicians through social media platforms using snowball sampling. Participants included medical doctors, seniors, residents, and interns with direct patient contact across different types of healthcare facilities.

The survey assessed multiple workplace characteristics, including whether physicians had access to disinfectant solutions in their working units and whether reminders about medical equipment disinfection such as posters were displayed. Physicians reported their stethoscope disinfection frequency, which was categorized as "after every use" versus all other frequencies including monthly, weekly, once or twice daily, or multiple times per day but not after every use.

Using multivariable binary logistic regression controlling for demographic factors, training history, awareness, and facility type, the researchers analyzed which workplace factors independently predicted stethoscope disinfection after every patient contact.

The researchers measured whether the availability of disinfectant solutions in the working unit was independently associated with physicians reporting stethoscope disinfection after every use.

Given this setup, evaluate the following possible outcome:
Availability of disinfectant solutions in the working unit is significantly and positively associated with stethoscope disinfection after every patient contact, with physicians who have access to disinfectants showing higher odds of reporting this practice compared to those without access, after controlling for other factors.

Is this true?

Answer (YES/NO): YES